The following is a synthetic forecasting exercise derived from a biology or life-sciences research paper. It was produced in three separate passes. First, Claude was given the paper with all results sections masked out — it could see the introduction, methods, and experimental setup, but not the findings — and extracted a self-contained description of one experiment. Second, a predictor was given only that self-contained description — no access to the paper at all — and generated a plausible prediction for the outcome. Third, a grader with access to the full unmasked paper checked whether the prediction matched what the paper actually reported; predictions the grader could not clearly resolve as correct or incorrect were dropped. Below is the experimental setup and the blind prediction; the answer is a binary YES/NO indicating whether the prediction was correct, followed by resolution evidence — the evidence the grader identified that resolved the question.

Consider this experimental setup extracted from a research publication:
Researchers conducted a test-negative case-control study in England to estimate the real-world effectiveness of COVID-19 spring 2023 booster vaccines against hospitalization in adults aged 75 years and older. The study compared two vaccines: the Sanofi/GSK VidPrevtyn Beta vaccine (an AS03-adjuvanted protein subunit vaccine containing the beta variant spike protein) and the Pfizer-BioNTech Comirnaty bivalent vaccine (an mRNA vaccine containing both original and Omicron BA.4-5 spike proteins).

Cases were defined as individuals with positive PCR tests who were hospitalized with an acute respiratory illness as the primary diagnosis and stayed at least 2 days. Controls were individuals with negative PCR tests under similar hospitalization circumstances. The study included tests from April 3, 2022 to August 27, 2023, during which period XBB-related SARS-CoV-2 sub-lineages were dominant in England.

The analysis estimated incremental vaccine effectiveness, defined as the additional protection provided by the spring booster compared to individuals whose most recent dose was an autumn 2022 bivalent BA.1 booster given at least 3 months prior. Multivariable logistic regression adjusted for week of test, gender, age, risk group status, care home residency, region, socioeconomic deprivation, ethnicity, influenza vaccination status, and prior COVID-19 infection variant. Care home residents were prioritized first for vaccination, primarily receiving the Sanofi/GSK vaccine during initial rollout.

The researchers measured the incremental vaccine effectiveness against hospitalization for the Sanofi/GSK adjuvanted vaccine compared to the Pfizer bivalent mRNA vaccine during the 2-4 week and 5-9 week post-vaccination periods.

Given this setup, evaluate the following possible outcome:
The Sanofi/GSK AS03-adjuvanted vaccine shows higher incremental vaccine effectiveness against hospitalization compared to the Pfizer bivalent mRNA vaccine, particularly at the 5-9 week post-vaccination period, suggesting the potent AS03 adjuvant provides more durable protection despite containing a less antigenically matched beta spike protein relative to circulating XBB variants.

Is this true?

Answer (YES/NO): NO